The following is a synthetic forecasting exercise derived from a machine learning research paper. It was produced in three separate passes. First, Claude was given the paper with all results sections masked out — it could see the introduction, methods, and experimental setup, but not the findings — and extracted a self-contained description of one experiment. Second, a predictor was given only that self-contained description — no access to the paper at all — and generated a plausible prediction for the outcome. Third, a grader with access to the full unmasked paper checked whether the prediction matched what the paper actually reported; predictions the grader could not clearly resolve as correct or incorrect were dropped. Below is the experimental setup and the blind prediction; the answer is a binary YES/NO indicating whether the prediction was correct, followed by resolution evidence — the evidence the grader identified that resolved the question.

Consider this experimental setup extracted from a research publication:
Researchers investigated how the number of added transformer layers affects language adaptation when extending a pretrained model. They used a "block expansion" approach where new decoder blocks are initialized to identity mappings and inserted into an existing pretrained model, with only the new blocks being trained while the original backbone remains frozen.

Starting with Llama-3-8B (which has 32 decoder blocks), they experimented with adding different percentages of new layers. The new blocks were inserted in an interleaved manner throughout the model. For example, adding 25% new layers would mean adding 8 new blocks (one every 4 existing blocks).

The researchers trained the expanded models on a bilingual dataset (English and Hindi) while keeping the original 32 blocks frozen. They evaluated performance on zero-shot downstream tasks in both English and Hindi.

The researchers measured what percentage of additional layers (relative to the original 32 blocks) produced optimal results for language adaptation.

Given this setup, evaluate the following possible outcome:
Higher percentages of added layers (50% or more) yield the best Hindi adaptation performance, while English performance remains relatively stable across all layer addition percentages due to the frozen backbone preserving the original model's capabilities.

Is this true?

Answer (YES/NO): NO